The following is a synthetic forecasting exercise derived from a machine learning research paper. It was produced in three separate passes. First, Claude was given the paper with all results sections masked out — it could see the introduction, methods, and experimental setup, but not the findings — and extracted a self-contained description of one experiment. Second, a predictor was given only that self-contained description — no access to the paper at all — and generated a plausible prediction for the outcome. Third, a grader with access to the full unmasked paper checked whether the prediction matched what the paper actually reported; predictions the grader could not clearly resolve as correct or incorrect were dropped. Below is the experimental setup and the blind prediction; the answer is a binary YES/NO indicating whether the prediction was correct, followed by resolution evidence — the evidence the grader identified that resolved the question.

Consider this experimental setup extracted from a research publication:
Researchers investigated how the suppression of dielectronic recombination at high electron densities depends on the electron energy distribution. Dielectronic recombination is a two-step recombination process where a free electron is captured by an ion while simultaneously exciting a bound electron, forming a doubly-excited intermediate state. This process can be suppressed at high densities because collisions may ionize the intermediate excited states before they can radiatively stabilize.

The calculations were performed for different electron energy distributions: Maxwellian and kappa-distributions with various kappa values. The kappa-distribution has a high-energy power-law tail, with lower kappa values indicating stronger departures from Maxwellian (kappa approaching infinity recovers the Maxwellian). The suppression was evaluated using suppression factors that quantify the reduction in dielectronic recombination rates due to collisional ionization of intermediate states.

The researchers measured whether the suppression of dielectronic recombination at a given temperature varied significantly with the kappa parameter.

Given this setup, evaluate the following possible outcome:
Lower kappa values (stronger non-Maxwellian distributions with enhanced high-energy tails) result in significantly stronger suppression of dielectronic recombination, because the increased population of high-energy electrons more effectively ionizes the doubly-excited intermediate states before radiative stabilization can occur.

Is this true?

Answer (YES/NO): NO